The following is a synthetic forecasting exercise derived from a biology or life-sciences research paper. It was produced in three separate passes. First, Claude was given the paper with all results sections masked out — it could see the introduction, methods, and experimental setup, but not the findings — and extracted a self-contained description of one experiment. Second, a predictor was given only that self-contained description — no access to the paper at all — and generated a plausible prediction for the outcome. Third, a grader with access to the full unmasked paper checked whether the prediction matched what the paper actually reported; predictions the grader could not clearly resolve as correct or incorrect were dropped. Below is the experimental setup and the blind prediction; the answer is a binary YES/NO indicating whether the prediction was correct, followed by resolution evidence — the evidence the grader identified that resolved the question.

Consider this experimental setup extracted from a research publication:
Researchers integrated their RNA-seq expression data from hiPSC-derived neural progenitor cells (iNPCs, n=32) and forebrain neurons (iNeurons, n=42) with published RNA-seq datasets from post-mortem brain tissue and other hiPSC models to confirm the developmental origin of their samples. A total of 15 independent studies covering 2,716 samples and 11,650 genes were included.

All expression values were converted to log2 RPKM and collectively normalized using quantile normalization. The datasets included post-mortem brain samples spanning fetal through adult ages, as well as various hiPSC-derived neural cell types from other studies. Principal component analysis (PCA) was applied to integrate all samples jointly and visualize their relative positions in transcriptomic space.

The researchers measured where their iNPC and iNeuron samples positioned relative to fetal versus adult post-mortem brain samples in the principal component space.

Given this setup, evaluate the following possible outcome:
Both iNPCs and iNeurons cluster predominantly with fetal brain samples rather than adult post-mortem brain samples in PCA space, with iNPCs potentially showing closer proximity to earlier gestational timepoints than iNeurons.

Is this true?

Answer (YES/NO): NO